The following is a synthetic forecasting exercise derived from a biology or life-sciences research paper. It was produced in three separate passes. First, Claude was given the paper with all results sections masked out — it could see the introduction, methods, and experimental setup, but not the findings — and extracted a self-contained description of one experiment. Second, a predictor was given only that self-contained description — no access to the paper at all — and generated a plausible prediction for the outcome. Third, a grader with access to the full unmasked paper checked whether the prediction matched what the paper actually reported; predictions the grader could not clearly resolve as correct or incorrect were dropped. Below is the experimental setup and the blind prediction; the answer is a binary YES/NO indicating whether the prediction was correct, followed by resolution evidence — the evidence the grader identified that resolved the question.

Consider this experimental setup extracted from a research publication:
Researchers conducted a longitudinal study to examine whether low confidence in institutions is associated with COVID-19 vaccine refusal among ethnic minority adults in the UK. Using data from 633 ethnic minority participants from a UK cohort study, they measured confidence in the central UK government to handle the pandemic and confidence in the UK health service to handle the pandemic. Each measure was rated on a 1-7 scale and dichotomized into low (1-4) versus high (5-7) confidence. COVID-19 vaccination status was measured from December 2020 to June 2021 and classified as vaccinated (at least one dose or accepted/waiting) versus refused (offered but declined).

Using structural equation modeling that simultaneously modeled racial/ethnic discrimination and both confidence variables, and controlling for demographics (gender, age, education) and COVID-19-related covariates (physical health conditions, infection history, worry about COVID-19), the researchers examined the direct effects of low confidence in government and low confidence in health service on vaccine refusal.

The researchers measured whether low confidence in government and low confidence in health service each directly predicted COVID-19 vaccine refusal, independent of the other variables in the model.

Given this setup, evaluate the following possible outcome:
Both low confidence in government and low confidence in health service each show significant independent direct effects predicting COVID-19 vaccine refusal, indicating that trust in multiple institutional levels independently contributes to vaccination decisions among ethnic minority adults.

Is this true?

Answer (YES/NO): NO